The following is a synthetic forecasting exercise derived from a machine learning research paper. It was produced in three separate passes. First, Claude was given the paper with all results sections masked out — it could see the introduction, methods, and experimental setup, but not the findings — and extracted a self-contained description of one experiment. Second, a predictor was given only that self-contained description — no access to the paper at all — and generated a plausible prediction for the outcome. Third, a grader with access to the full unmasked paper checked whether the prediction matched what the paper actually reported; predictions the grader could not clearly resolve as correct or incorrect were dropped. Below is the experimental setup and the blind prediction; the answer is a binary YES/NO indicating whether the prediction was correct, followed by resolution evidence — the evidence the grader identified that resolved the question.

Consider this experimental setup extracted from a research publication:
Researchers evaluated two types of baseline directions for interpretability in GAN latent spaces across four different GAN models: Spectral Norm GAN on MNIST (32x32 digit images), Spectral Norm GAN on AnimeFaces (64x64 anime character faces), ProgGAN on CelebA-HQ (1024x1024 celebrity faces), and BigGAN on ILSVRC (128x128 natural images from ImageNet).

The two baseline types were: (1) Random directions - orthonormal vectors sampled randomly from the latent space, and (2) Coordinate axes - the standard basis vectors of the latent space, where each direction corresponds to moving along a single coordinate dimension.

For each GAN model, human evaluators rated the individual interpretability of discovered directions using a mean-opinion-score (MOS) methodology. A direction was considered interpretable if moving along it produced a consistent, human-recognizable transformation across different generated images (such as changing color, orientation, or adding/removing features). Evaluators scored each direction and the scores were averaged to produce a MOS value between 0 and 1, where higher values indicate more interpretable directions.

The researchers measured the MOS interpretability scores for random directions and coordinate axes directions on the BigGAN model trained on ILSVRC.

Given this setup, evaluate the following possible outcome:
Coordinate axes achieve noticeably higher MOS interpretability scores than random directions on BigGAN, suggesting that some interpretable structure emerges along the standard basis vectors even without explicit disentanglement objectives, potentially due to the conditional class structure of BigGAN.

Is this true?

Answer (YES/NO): YES